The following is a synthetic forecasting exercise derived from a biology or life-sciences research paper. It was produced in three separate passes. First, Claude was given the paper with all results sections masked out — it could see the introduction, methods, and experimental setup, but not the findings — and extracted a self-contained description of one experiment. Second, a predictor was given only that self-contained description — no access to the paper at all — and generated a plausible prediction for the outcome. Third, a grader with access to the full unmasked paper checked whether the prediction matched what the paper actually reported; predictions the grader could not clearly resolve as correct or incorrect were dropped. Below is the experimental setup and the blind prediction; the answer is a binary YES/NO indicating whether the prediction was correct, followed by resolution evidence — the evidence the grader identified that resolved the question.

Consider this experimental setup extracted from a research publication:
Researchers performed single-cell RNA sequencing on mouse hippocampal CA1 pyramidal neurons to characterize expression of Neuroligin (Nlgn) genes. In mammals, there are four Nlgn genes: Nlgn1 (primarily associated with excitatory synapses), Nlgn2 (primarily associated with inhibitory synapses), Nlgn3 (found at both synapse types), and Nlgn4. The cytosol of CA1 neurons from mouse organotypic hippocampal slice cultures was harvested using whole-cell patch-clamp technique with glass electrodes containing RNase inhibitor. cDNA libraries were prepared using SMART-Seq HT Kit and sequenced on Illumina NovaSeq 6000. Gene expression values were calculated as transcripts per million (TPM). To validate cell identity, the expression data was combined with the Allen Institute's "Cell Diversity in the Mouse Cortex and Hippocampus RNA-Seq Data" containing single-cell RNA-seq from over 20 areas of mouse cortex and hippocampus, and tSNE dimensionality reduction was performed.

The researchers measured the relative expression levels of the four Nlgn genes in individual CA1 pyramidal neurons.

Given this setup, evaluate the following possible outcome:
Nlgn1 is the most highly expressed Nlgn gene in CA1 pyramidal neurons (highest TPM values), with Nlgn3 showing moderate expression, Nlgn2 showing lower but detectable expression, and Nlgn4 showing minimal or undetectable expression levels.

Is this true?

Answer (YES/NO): NO